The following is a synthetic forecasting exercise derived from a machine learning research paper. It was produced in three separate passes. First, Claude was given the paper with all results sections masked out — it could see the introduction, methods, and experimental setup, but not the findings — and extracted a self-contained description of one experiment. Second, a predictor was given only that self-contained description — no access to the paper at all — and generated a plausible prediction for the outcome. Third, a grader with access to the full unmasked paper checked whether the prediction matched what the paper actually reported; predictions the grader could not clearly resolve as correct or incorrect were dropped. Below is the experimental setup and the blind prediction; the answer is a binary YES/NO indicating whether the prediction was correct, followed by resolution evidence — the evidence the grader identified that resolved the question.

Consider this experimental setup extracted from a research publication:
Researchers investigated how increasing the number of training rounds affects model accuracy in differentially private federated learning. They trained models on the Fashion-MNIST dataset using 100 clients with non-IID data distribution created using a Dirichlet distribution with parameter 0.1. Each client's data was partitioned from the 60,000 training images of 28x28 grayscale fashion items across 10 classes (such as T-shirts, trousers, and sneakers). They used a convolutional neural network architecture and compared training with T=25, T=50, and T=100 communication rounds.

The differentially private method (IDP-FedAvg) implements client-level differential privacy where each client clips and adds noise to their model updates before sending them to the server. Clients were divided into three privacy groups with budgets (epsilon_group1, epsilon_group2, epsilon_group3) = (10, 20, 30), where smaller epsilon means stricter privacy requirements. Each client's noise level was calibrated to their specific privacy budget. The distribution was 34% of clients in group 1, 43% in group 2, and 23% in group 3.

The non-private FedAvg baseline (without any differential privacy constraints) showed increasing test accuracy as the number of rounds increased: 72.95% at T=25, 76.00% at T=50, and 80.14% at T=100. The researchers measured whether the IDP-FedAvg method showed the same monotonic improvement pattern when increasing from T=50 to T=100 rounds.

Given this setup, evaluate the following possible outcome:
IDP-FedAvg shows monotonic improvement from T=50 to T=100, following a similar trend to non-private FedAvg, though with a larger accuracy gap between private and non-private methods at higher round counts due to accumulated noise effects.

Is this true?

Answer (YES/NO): NO